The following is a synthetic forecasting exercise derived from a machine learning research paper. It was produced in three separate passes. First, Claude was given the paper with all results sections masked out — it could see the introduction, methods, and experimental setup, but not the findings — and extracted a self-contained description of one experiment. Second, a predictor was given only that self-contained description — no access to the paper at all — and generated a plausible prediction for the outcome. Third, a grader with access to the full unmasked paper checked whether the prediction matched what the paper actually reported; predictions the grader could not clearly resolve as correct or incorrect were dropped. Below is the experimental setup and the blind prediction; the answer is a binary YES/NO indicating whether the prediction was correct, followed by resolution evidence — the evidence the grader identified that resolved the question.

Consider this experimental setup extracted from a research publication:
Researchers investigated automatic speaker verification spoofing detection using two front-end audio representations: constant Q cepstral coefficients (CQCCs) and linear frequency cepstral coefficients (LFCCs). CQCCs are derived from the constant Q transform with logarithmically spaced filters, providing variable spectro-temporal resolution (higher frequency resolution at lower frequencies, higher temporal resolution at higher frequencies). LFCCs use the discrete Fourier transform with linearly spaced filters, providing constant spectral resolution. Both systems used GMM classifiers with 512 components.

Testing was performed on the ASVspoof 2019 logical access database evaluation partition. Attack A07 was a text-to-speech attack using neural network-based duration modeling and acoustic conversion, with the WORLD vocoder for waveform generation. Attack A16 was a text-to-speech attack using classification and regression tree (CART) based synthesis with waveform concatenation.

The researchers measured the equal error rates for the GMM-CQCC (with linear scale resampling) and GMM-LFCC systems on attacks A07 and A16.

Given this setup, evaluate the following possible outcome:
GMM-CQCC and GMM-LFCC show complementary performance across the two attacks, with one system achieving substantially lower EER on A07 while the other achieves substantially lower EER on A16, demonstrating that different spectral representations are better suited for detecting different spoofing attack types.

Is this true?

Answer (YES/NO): NO